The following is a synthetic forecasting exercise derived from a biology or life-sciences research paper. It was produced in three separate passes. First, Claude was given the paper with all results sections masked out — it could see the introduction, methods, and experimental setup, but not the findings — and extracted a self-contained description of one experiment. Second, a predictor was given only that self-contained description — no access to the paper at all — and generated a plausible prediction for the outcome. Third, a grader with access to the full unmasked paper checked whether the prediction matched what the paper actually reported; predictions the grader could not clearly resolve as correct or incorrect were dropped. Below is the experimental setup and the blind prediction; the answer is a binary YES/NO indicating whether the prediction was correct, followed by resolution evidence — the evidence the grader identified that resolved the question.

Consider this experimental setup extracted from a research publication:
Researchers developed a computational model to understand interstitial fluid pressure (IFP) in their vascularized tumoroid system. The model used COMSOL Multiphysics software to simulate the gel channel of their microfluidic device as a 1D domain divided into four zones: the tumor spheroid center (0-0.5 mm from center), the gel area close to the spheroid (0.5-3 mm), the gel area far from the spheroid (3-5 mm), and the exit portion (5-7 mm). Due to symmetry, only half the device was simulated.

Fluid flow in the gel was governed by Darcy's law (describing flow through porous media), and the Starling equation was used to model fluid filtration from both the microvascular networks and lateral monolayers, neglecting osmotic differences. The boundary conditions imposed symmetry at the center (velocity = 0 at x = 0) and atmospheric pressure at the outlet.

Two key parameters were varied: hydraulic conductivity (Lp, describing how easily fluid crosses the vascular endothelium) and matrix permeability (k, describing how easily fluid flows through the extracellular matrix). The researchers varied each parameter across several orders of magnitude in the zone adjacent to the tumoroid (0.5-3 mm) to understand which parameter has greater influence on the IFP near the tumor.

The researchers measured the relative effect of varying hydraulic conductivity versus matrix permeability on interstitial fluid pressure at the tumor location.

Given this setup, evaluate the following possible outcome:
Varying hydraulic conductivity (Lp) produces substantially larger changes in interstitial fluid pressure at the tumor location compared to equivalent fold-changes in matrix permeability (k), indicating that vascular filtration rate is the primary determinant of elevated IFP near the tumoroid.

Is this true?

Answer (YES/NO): YES